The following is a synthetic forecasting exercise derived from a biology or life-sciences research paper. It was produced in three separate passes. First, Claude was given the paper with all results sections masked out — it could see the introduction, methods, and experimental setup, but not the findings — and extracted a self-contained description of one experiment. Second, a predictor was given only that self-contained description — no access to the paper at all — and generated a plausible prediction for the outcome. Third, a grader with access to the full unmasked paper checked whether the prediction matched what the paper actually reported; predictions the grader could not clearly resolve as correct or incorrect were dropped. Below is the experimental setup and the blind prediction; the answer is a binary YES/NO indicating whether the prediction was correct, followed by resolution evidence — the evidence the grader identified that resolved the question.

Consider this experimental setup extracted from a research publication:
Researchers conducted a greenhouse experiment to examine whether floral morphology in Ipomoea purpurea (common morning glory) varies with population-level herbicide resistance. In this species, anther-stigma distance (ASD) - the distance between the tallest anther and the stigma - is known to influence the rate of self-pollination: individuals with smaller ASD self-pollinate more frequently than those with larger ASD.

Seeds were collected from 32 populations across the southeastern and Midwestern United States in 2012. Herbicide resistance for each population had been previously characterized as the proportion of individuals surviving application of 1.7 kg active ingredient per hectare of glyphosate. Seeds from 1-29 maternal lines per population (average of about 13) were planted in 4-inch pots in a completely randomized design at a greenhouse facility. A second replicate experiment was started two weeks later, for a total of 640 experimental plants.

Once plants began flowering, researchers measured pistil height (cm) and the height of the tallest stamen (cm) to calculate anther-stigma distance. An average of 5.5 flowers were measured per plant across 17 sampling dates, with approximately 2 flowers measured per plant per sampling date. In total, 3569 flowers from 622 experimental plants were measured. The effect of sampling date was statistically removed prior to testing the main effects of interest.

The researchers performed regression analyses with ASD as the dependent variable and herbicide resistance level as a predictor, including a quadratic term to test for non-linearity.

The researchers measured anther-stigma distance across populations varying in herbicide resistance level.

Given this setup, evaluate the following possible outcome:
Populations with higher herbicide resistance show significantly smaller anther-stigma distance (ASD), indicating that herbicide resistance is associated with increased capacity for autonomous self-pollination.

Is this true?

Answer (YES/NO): NO